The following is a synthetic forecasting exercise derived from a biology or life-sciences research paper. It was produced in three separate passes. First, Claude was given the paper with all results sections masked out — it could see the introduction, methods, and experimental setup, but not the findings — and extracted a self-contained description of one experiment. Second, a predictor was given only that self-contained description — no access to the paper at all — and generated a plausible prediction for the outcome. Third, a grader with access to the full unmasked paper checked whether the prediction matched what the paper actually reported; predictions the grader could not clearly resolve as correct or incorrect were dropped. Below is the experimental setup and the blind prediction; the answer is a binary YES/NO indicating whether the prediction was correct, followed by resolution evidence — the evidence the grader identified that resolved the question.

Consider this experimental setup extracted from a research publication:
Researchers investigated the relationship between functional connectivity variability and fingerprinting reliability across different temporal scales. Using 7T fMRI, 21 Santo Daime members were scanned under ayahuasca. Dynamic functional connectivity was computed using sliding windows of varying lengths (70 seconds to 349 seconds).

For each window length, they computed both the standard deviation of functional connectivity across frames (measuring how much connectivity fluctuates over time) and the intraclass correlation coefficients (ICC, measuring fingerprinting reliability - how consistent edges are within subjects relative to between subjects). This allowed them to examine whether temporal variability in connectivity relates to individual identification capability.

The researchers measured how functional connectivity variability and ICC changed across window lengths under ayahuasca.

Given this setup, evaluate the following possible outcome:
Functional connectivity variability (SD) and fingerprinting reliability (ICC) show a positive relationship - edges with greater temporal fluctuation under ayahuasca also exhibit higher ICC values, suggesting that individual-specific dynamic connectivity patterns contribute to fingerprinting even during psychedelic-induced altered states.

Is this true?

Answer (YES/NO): NO